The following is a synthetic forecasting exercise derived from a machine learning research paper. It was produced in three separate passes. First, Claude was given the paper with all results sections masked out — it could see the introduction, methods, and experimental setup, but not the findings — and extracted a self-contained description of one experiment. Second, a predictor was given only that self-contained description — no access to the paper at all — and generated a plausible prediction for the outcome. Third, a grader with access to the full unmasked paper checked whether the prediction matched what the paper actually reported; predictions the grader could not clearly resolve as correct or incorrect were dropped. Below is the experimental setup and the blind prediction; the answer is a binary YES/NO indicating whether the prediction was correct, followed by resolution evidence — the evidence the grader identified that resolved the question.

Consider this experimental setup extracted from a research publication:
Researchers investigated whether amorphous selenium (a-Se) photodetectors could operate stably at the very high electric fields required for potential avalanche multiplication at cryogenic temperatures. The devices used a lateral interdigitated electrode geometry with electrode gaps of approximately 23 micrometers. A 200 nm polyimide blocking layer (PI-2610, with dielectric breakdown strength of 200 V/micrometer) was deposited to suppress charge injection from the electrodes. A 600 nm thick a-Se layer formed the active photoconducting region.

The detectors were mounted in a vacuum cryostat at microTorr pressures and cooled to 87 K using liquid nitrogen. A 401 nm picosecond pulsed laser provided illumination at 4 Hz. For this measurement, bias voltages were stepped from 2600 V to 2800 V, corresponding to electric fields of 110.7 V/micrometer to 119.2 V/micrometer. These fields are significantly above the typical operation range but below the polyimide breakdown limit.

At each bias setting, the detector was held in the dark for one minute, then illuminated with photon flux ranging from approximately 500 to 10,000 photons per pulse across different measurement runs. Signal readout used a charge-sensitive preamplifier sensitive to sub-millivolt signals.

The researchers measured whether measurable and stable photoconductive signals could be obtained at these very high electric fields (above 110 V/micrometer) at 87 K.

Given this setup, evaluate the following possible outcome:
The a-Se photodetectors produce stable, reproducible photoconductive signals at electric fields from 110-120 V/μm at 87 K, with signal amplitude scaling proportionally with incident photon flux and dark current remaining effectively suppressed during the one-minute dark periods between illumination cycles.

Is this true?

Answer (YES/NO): YES